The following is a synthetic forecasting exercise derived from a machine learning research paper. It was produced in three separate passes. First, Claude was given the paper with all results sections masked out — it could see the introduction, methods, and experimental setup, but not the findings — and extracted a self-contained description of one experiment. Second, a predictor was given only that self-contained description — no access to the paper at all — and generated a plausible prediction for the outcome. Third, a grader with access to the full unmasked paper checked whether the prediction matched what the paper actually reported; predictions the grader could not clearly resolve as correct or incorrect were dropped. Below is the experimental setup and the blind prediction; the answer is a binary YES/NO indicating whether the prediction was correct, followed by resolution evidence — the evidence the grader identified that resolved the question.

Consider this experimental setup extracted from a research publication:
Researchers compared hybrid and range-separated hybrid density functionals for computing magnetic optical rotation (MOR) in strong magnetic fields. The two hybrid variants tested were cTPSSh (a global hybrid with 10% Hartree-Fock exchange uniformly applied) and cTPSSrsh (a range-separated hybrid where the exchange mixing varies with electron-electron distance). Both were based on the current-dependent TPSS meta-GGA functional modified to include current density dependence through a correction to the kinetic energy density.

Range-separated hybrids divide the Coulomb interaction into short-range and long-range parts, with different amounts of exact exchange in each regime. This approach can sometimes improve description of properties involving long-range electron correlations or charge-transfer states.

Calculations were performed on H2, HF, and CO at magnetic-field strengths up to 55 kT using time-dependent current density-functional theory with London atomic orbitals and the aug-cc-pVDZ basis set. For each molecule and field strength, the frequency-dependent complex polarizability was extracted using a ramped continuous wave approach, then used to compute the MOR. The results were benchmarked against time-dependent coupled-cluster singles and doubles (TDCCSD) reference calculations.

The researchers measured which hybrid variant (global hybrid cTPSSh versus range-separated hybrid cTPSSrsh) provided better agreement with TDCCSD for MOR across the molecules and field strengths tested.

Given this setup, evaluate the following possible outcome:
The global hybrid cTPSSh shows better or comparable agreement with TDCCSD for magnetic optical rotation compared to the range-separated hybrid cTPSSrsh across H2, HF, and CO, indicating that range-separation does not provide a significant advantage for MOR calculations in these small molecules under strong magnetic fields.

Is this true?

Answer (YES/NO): YES